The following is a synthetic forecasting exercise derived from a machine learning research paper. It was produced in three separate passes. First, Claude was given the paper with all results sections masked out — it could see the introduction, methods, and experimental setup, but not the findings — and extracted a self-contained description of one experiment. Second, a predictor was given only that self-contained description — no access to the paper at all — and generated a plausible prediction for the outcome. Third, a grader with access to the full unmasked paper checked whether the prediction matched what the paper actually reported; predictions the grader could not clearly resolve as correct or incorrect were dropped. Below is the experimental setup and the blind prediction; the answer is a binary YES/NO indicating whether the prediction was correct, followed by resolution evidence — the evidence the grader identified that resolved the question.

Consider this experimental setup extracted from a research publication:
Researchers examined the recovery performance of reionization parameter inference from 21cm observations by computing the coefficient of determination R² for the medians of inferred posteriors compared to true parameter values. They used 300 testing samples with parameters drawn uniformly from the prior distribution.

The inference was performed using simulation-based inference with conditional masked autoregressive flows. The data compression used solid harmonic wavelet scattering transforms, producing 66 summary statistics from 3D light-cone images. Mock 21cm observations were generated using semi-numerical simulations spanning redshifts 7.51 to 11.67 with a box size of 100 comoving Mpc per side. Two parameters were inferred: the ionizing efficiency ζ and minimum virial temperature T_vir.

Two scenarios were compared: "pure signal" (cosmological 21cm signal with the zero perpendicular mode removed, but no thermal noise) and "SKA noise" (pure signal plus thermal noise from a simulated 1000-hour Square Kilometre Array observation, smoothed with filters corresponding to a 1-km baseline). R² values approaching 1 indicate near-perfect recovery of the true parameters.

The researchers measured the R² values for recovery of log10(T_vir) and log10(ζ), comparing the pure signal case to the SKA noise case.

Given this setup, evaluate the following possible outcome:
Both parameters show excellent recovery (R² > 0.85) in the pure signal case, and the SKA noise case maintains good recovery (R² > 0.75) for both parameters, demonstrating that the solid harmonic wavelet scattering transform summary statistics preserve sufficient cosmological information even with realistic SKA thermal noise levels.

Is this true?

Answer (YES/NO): YES